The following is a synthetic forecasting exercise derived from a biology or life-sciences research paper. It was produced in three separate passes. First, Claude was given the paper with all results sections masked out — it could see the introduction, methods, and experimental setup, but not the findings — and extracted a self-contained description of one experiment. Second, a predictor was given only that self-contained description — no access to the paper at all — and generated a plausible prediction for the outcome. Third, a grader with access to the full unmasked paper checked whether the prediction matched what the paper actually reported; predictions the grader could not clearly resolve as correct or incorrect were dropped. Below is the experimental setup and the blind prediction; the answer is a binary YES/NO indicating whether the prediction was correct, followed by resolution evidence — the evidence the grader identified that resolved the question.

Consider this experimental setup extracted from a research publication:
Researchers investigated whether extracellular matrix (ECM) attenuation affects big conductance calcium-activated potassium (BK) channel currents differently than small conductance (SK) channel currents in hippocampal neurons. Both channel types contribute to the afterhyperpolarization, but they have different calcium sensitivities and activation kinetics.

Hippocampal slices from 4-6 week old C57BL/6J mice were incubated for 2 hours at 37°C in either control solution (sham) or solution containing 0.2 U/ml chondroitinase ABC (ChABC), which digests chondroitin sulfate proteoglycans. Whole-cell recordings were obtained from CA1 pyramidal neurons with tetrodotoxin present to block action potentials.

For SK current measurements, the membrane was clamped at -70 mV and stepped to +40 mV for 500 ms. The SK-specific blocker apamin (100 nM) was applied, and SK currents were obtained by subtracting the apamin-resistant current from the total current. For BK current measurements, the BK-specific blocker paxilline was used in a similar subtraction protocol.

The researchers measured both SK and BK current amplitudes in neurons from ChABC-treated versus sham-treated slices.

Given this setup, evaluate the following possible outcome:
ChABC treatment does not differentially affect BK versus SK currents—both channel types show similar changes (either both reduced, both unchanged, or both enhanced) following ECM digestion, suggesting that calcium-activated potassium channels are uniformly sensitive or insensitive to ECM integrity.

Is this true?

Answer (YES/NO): NO